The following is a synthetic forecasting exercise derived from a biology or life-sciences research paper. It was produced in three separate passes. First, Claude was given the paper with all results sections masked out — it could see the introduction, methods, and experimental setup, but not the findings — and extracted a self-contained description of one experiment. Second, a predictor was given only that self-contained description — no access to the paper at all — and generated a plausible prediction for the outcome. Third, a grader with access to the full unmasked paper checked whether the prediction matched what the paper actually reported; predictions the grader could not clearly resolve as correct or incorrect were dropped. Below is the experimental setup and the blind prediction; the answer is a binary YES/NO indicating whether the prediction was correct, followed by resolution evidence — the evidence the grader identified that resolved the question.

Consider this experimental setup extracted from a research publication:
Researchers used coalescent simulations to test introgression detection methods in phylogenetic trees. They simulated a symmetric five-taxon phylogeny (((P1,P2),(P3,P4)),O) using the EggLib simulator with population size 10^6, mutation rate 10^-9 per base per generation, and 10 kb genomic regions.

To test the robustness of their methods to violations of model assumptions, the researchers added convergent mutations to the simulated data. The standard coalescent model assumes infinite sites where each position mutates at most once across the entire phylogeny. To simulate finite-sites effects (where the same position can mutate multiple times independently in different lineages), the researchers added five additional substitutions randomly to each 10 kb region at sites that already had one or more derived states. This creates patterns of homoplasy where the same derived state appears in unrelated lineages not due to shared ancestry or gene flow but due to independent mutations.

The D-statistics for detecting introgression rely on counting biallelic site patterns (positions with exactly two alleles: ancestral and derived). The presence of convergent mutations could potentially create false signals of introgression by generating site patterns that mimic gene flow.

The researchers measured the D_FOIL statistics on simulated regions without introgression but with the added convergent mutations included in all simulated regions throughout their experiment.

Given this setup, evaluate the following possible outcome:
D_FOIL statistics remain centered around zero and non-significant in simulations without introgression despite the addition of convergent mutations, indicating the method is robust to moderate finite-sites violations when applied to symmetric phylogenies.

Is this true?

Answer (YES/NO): YES